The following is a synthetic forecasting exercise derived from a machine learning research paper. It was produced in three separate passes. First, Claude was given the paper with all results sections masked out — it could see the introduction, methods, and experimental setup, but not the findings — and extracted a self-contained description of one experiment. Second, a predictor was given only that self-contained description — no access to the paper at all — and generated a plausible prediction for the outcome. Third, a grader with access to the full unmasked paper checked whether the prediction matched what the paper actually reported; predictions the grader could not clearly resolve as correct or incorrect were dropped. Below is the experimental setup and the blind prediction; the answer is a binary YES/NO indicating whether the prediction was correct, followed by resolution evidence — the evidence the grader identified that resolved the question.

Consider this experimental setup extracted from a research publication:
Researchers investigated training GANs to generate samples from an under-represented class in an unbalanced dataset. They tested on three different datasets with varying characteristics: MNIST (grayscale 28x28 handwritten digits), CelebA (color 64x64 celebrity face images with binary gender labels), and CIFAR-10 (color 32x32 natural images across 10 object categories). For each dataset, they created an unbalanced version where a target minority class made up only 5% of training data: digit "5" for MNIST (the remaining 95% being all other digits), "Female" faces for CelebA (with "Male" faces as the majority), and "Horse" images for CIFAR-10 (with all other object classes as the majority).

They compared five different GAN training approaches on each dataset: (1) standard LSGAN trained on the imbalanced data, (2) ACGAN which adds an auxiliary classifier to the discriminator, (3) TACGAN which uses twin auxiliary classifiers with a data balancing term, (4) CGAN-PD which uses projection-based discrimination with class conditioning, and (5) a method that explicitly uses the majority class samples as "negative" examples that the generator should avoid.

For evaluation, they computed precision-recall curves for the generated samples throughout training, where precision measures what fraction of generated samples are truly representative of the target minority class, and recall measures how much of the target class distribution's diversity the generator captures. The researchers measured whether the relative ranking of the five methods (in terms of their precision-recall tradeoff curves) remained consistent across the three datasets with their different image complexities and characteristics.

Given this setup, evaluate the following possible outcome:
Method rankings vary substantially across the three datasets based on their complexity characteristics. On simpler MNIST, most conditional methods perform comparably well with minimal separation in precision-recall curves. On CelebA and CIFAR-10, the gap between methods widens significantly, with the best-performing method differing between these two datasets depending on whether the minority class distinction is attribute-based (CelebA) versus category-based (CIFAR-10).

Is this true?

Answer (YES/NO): NO